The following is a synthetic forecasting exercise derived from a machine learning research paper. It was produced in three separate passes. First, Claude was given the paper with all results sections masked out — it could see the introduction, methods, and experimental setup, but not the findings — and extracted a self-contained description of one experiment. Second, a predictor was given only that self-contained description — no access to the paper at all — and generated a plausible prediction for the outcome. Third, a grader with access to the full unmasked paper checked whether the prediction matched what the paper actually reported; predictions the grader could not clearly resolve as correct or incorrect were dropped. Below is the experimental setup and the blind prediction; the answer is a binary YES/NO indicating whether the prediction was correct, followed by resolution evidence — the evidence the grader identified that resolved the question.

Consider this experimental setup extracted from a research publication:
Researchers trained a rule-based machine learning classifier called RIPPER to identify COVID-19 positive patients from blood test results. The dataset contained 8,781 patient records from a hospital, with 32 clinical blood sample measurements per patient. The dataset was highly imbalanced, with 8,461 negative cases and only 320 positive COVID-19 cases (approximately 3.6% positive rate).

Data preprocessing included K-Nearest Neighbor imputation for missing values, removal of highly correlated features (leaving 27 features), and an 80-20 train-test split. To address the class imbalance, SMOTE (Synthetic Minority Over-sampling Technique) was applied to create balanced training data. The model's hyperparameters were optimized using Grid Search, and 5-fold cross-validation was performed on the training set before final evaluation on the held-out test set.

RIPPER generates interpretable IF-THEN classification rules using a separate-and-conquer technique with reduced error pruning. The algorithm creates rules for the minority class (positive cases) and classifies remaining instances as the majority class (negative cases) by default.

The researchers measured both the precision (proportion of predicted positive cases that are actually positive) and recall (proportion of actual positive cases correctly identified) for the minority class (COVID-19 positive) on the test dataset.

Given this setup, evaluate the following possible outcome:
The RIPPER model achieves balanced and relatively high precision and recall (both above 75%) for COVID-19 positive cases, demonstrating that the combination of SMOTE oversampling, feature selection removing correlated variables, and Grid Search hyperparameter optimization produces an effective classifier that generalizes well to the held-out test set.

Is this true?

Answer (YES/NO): NO